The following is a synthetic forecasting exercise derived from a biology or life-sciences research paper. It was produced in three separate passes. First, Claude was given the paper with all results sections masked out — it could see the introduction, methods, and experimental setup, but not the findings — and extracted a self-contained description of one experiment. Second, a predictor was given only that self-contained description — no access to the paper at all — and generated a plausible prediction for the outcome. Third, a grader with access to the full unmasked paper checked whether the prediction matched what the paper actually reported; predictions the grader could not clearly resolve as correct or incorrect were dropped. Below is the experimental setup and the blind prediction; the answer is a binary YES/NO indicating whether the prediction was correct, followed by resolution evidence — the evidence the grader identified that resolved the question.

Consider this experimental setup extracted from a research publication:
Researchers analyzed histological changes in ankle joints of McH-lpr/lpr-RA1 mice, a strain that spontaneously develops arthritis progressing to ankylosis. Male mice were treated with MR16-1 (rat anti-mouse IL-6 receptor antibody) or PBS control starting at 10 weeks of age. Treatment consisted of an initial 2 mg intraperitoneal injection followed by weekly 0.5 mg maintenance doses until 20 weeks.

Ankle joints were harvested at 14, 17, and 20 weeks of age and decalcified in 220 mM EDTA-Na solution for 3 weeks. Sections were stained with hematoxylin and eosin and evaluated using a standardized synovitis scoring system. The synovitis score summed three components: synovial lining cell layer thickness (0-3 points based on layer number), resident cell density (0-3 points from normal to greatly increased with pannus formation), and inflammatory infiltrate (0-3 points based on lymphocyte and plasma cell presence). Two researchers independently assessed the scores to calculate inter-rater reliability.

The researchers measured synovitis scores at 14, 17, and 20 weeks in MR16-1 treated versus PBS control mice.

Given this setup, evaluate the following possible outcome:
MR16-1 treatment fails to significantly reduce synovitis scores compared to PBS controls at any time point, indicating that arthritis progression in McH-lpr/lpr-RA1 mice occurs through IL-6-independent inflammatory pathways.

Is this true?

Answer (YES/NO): NO